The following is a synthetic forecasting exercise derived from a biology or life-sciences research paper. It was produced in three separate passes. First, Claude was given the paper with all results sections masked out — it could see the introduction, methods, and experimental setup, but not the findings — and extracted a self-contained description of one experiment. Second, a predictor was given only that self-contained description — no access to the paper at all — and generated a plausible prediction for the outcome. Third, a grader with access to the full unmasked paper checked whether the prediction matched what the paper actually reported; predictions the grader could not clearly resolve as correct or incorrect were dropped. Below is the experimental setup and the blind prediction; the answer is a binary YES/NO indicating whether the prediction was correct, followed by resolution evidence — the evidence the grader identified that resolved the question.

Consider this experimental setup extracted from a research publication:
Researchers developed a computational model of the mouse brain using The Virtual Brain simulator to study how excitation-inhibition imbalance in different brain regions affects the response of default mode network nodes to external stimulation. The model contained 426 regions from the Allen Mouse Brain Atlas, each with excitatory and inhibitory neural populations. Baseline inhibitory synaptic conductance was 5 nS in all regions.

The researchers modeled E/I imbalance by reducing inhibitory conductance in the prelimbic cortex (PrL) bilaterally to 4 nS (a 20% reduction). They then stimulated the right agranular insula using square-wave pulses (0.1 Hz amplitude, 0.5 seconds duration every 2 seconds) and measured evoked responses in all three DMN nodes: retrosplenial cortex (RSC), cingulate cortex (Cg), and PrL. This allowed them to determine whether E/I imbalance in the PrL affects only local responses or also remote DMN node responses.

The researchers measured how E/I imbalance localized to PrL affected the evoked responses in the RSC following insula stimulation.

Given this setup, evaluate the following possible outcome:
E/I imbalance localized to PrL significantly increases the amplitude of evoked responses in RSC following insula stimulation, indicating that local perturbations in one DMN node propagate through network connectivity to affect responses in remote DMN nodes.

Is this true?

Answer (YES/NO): NO